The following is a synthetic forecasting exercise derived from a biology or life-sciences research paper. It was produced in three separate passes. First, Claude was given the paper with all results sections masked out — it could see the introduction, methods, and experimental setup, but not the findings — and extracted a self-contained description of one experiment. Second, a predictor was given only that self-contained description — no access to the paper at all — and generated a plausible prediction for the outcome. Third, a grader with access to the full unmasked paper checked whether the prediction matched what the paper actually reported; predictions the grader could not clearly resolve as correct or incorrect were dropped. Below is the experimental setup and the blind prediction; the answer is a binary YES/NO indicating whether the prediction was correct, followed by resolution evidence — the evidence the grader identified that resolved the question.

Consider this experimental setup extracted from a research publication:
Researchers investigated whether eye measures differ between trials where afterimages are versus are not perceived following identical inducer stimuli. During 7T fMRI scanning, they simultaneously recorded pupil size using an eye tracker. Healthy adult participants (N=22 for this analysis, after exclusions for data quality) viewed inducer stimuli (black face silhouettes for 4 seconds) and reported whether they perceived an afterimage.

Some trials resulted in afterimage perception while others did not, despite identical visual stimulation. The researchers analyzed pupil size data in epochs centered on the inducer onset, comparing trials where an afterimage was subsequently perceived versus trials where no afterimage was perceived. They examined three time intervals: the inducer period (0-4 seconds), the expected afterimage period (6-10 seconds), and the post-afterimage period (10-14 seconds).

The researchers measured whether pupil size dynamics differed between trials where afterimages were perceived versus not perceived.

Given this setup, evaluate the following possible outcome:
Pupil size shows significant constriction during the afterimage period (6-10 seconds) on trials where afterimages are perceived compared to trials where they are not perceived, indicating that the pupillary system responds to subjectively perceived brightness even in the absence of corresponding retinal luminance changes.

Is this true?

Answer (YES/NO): NO